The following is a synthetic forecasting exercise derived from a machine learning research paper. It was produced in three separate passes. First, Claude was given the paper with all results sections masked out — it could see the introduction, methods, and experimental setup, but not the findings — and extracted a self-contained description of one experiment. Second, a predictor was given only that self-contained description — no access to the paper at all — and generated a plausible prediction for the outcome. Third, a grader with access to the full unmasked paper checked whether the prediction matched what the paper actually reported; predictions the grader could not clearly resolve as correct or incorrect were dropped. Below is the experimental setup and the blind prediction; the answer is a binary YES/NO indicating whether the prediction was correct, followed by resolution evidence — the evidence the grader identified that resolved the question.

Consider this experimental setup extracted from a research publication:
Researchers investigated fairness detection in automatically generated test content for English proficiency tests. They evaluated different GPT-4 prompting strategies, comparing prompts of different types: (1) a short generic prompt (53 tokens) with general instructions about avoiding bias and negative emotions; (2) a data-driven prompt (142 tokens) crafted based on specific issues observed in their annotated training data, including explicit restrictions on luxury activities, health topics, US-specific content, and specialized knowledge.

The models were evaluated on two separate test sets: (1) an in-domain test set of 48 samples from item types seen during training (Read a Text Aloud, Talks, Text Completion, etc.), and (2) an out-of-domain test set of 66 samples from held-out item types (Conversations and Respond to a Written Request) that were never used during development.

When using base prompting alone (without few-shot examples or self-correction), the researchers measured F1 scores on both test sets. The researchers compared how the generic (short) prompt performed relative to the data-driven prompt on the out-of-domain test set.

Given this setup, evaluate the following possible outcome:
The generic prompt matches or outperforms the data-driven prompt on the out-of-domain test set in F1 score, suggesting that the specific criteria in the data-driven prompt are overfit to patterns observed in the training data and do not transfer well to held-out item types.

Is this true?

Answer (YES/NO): NO